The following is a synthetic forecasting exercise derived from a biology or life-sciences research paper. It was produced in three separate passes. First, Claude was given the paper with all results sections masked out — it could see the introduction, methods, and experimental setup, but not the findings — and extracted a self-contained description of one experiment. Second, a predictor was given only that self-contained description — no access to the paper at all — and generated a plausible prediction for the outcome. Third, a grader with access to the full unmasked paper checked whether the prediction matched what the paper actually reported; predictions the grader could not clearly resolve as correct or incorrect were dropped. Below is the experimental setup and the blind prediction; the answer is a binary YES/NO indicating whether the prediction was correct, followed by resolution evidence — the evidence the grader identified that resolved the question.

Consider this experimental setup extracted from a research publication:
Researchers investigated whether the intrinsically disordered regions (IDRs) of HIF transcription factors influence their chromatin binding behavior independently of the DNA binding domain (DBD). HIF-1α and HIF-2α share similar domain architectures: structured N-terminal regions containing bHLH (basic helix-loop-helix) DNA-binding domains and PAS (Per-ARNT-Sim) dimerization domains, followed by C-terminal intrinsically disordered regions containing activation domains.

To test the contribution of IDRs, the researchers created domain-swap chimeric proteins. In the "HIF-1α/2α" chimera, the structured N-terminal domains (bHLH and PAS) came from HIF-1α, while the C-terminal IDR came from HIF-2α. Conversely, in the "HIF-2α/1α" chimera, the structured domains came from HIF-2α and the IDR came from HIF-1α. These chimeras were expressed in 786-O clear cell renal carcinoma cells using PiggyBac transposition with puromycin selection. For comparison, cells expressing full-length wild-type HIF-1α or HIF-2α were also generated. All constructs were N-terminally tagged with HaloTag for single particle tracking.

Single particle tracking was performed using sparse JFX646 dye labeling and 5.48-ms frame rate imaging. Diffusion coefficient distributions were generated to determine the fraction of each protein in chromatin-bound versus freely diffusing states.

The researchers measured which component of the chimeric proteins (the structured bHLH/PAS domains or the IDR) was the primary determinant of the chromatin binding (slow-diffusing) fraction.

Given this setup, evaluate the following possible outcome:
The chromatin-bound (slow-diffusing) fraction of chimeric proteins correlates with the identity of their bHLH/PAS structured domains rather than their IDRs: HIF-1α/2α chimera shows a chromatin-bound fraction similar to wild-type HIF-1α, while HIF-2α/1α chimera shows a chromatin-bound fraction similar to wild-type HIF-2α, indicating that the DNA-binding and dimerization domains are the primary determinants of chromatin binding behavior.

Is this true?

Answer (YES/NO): NO